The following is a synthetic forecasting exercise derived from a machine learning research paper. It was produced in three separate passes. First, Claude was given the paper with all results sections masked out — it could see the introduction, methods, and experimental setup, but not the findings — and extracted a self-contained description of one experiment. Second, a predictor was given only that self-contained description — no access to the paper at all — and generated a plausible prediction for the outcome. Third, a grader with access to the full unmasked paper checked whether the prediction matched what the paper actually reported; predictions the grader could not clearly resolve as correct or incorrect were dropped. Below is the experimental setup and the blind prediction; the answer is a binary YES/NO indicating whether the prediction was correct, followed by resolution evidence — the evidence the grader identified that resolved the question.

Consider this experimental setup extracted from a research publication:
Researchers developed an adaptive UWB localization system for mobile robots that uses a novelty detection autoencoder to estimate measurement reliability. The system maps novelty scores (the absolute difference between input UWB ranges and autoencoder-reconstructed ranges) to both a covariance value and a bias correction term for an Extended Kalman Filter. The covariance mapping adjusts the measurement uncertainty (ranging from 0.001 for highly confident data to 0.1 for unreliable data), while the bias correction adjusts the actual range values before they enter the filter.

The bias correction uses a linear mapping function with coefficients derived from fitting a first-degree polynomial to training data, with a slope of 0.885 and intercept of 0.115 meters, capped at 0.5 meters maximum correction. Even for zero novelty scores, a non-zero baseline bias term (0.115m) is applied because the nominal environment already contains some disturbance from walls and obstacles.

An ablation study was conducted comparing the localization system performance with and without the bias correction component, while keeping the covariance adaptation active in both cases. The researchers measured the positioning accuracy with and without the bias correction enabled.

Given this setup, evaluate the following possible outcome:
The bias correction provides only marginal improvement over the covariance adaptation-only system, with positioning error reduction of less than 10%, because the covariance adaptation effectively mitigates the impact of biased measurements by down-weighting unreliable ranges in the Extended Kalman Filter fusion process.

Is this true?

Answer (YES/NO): NO